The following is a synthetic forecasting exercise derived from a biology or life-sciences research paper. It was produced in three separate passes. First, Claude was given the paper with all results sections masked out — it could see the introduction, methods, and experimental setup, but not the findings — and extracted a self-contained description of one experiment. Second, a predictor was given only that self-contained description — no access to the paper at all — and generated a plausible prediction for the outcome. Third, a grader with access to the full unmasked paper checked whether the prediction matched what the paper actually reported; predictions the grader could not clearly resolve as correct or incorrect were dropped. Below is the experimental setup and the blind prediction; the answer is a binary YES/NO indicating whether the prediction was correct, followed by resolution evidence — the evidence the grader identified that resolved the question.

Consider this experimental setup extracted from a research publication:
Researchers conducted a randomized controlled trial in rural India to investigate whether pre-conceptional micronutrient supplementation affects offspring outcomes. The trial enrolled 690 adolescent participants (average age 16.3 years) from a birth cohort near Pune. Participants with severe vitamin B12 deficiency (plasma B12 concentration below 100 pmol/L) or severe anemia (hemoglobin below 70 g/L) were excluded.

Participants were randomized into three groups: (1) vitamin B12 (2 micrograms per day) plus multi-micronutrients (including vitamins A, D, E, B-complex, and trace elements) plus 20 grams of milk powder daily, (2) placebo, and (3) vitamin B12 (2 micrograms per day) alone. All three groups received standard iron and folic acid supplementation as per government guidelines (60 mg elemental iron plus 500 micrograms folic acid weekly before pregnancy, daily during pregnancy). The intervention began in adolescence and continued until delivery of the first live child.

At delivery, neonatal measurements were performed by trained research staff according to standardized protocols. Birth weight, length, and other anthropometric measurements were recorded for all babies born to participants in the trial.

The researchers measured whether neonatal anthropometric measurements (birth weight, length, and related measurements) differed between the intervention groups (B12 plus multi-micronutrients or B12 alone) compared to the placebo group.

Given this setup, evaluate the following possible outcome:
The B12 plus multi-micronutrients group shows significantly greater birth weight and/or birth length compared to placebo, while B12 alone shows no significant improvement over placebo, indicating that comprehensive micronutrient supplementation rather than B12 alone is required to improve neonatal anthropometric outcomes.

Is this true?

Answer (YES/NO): NO